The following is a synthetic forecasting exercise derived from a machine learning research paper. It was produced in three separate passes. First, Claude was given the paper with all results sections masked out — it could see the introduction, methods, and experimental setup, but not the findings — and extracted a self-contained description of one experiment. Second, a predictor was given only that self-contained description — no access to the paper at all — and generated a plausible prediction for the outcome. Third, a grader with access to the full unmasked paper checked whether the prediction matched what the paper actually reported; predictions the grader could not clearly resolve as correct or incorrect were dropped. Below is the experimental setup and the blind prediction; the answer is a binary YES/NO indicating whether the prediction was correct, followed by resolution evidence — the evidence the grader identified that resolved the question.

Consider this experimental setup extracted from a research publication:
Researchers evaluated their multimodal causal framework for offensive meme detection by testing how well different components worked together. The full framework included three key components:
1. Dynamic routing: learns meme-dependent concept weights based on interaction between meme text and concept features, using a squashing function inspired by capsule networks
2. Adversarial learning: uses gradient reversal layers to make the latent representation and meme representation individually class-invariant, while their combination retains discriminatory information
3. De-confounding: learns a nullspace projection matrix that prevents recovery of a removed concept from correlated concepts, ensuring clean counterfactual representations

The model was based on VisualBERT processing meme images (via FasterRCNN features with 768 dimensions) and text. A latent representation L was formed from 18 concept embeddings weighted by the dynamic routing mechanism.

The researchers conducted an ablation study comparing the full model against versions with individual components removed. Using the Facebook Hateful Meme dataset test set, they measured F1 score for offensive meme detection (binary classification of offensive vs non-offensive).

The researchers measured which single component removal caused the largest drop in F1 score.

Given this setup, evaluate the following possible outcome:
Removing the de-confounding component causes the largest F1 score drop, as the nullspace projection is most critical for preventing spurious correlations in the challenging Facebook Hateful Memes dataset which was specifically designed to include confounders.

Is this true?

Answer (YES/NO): NO